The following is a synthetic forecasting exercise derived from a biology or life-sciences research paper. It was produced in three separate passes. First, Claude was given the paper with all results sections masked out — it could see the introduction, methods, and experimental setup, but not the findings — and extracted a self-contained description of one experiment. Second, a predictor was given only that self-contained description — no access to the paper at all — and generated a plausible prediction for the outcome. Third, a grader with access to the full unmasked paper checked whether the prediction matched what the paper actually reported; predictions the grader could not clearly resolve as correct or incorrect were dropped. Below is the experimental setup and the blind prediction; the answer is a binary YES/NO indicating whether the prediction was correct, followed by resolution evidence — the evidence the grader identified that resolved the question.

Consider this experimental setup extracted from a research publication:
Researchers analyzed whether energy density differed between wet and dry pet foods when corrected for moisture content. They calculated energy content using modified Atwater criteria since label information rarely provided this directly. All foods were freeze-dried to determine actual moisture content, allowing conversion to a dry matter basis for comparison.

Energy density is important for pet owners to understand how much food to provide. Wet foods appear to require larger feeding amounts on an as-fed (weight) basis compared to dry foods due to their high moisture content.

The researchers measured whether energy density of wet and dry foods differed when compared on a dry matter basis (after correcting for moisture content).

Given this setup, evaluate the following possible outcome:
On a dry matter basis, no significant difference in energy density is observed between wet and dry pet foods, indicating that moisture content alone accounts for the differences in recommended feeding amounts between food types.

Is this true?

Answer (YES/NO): YES